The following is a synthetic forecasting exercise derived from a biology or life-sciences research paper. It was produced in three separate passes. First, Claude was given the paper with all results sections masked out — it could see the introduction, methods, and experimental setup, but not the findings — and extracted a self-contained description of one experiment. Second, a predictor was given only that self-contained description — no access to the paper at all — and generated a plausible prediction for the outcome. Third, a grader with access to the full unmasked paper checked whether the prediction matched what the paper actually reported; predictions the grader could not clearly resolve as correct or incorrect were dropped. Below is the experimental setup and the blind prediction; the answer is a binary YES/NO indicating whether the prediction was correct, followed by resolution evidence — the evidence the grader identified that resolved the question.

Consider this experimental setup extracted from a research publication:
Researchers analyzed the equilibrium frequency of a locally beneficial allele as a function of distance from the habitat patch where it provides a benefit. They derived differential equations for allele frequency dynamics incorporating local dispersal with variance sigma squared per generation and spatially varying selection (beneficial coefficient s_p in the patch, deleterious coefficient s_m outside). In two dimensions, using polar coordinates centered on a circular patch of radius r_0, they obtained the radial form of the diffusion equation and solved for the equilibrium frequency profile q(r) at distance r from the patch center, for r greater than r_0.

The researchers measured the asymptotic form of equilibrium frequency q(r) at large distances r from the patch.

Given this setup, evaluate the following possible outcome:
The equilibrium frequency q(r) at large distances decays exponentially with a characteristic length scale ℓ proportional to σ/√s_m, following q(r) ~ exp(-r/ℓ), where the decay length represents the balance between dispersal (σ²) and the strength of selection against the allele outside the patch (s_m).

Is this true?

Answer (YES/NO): NO